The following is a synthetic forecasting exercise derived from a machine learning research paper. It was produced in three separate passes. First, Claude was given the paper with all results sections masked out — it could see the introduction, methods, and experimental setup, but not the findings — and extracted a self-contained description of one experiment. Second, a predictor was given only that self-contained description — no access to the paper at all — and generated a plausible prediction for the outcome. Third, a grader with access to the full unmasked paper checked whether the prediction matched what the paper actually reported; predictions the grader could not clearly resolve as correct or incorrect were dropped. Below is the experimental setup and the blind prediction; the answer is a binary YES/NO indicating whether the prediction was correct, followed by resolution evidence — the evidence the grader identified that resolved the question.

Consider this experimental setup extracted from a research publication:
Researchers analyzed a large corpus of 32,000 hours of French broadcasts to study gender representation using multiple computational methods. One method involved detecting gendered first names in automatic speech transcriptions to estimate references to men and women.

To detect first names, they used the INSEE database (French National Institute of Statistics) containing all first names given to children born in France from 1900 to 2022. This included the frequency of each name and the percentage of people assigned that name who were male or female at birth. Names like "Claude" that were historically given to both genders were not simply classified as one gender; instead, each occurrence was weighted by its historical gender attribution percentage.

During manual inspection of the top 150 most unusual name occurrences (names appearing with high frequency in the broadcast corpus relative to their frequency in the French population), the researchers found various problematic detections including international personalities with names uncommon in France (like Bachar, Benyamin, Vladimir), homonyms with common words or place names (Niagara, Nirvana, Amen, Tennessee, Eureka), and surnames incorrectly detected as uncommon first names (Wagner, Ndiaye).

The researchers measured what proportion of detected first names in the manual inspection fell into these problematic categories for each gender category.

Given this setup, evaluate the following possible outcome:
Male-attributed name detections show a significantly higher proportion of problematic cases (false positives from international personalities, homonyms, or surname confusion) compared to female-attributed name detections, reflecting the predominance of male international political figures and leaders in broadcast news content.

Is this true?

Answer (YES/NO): NO